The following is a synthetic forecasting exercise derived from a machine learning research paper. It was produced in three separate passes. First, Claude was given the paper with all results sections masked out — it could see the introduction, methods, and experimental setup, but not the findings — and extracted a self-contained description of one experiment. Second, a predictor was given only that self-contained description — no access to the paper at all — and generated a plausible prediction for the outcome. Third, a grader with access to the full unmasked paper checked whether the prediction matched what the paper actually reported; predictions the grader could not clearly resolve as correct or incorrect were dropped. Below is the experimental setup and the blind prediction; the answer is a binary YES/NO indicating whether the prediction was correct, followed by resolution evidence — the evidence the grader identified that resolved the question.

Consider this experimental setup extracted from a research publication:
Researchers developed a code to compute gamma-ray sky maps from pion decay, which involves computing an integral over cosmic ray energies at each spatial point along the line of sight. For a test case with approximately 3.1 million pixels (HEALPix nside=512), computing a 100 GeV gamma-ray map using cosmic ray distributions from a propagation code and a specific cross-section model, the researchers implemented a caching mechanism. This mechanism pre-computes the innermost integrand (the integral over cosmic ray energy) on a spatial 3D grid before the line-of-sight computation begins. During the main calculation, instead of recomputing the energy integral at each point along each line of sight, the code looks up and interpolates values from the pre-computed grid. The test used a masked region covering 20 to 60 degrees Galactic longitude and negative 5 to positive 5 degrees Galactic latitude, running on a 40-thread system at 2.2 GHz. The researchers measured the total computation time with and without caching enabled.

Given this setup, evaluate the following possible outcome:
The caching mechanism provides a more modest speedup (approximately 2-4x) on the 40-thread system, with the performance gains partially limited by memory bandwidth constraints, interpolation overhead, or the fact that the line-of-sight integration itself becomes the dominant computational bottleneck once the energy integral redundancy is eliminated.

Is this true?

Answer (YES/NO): NO